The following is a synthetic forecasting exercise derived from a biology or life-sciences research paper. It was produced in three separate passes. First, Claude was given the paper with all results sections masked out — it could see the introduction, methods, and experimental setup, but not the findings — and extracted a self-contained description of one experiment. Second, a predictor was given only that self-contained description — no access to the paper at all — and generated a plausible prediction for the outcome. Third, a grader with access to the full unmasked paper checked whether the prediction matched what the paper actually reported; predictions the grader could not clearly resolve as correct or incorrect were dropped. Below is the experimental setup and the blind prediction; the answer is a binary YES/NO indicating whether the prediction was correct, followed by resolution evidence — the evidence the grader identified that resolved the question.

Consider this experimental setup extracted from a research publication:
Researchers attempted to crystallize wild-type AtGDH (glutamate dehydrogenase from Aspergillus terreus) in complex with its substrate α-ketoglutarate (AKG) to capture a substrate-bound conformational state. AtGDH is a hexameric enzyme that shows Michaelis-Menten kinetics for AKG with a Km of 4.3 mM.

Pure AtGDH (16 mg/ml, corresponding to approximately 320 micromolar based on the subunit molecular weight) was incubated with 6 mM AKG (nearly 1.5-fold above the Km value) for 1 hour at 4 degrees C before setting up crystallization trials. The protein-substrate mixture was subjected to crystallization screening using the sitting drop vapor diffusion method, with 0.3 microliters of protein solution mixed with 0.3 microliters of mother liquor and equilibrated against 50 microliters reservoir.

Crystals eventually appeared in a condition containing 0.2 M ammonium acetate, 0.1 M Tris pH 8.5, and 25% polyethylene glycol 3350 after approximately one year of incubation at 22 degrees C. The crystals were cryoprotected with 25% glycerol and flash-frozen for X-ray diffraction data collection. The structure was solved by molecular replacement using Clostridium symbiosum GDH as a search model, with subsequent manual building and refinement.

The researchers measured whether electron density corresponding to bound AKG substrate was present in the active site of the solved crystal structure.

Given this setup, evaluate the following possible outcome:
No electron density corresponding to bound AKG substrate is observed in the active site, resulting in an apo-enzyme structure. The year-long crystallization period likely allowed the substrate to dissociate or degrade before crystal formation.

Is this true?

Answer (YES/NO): YES